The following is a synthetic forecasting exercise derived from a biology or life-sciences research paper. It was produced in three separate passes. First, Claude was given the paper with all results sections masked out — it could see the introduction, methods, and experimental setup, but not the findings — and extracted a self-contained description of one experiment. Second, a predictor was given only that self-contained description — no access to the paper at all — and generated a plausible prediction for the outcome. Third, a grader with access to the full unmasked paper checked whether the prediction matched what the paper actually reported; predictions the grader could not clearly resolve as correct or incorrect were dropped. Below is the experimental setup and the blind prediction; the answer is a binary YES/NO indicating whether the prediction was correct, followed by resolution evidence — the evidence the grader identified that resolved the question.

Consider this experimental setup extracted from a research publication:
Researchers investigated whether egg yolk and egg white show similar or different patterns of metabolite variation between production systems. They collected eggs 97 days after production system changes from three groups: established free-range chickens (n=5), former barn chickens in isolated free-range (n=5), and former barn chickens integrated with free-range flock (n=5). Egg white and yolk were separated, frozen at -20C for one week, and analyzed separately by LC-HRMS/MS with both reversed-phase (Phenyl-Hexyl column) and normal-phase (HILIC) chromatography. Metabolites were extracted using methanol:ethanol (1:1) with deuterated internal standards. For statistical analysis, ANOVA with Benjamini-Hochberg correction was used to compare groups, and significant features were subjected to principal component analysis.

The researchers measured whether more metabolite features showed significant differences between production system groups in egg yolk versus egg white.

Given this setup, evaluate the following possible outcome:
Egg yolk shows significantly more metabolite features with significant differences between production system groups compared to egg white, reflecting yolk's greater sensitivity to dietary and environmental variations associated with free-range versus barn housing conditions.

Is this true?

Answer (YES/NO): NO